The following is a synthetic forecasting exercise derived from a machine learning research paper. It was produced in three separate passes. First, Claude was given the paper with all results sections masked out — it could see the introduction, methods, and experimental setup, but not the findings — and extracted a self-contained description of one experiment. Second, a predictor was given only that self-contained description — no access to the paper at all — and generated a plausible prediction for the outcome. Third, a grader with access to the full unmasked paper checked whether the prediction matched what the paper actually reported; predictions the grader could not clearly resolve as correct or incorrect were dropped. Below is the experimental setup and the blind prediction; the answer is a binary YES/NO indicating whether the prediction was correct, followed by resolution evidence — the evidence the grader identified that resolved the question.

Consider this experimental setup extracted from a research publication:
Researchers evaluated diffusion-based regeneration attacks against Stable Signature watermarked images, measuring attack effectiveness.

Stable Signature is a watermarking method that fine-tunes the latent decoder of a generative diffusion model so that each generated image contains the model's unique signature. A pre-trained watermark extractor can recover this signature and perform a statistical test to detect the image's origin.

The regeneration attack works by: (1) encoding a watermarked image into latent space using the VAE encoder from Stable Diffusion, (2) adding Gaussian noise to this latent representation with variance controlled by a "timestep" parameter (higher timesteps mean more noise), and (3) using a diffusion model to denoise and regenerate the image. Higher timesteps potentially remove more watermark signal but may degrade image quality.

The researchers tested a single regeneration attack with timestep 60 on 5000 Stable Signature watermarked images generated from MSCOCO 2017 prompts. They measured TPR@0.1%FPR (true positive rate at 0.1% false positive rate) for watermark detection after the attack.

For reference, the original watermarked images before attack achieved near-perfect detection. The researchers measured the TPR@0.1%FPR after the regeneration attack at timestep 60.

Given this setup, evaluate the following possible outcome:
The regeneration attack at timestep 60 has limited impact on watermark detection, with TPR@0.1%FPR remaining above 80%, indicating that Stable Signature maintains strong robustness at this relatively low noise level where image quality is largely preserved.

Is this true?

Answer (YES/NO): NO